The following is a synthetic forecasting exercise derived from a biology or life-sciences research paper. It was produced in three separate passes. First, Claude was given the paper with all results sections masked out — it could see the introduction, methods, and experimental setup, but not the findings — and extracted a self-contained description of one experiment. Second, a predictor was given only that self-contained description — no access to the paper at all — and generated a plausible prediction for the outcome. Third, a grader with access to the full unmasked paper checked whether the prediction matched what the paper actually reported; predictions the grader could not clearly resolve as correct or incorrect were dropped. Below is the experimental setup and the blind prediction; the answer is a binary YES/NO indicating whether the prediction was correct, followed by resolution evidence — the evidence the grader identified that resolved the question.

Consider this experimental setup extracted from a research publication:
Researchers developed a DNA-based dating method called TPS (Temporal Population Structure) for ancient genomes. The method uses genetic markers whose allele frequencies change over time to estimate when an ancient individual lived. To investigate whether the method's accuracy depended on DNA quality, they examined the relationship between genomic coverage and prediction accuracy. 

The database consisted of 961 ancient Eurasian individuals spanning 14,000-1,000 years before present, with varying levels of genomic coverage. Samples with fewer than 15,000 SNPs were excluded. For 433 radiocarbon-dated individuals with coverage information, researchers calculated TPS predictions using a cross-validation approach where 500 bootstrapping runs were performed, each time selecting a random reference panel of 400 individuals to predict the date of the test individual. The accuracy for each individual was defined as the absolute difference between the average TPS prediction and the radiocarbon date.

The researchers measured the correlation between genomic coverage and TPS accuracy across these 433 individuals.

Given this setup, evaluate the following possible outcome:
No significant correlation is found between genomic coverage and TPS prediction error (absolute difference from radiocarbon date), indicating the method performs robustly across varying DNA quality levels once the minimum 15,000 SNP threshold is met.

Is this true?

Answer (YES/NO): YES